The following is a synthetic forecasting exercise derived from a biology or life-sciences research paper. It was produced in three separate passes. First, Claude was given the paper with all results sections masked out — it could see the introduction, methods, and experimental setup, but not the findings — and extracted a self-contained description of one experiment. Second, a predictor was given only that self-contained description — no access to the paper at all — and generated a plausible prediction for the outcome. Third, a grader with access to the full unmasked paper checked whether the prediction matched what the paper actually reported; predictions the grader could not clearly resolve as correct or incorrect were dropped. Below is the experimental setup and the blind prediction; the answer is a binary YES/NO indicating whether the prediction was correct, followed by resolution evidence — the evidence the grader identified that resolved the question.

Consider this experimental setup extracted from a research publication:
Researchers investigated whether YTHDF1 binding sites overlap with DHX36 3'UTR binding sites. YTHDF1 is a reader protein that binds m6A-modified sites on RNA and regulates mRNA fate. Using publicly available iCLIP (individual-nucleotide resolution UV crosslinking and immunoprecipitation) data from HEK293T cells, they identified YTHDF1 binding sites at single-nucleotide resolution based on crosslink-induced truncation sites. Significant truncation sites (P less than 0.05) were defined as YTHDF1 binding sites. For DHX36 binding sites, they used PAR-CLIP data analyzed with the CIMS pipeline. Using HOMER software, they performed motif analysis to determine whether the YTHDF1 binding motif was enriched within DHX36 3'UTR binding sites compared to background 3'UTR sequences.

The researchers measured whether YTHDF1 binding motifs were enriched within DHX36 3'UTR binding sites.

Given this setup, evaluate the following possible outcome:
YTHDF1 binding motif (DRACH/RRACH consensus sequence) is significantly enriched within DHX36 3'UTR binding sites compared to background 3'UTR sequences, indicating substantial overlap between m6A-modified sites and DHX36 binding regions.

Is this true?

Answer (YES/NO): YES